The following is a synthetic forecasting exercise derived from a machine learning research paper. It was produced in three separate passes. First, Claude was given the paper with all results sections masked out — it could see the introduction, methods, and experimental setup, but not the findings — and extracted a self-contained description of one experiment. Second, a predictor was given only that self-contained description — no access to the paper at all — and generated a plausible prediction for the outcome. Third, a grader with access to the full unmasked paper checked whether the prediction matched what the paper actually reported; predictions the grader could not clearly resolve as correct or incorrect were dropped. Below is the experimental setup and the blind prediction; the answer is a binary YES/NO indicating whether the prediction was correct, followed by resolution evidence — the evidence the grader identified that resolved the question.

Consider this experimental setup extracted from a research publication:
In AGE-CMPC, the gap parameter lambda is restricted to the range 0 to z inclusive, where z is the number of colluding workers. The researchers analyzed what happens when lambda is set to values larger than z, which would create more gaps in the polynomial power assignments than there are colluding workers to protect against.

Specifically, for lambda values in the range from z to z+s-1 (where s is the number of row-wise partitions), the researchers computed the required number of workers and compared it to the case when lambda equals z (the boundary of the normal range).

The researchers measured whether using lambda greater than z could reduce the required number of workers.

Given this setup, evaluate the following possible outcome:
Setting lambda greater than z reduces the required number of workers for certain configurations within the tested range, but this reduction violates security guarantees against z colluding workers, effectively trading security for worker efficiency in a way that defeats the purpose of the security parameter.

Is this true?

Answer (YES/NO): NO